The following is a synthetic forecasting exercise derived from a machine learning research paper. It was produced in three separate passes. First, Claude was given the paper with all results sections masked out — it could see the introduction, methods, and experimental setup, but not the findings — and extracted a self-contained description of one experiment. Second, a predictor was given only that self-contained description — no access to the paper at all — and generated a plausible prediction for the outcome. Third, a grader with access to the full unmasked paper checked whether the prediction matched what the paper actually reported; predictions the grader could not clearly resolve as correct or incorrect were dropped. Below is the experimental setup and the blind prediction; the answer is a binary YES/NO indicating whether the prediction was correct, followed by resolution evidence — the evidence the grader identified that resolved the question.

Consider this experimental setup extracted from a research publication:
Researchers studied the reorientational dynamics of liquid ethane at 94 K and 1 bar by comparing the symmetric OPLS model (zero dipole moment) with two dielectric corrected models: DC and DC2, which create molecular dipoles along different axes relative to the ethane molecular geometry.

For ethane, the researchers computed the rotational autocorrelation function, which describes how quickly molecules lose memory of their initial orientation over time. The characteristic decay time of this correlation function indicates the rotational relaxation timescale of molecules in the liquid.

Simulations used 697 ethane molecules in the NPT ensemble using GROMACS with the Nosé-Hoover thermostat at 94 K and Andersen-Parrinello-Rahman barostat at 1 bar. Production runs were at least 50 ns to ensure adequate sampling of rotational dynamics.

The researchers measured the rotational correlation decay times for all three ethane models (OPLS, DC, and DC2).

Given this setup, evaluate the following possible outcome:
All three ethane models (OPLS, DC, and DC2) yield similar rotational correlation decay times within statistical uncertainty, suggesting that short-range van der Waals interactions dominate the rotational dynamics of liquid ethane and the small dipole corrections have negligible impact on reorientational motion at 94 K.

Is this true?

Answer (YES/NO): NO